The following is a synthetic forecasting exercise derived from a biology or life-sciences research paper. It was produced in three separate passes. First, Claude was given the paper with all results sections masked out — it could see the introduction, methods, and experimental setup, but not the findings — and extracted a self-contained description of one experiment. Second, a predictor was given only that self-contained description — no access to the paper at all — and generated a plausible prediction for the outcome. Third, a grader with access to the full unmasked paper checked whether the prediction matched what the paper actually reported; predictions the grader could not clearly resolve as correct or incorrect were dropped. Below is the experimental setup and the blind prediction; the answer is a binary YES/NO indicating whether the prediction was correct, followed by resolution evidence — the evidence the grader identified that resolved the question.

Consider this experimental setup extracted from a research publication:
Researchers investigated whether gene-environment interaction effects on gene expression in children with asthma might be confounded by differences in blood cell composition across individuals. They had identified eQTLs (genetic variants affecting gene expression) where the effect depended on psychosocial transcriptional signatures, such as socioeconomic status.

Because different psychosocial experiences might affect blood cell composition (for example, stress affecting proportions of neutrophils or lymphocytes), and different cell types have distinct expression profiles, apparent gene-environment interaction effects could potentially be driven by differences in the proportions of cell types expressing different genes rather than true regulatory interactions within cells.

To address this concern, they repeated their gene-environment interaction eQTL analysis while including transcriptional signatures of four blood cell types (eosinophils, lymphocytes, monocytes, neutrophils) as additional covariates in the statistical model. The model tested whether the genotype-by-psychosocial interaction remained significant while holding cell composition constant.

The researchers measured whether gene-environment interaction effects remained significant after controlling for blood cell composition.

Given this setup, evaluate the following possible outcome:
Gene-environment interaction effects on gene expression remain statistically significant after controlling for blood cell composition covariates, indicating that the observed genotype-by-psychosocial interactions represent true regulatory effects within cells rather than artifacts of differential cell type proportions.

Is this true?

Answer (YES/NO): YES